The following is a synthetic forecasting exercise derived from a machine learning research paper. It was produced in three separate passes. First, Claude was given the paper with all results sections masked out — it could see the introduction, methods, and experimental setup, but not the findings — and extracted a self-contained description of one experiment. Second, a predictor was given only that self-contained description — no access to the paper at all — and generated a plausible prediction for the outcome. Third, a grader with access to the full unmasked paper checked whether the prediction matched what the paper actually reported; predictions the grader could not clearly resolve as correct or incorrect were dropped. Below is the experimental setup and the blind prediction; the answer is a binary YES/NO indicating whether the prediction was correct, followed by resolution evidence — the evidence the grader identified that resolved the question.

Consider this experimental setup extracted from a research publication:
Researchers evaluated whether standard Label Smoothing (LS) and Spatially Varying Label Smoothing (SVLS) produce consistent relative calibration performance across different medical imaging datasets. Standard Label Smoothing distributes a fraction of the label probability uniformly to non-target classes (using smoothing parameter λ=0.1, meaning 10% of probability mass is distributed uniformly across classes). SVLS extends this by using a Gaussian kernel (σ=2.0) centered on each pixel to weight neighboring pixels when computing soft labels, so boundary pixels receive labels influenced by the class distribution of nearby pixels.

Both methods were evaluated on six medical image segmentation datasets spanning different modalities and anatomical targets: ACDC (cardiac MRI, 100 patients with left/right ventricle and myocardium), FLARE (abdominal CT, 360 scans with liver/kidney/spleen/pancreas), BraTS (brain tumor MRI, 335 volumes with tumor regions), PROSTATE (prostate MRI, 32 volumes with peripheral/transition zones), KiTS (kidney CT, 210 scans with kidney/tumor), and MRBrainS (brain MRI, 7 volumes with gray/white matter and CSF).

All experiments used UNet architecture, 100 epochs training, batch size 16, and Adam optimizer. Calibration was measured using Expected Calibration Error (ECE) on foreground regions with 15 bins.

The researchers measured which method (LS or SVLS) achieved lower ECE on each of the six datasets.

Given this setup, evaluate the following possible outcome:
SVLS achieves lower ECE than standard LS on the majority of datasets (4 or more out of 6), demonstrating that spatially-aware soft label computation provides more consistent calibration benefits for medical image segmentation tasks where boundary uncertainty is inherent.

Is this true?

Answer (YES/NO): NO